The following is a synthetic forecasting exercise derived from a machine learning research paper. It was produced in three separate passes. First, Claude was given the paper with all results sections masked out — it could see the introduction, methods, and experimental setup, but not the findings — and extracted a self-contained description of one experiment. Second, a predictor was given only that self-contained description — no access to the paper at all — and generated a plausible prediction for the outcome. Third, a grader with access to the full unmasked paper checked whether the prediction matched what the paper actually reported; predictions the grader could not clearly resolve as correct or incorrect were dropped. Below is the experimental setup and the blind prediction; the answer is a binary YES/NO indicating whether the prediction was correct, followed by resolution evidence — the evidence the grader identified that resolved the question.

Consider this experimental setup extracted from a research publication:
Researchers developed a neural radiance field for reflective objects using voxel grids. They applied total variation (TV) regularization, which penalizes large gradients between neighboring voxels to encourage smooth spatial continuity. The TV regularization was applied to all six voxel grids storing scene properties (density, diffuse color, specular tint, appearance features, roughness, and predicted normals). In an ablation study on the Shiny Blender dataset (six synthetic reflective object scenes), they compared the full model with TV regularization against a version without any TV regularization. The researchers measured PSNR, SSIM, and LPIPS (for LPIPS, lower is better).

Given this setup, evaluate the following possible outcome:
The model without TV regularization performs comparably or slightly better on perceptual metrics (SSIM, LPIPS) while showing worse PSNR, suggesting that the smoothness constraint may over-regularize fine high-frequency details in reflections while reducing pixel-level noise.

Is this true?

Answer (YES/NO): NO